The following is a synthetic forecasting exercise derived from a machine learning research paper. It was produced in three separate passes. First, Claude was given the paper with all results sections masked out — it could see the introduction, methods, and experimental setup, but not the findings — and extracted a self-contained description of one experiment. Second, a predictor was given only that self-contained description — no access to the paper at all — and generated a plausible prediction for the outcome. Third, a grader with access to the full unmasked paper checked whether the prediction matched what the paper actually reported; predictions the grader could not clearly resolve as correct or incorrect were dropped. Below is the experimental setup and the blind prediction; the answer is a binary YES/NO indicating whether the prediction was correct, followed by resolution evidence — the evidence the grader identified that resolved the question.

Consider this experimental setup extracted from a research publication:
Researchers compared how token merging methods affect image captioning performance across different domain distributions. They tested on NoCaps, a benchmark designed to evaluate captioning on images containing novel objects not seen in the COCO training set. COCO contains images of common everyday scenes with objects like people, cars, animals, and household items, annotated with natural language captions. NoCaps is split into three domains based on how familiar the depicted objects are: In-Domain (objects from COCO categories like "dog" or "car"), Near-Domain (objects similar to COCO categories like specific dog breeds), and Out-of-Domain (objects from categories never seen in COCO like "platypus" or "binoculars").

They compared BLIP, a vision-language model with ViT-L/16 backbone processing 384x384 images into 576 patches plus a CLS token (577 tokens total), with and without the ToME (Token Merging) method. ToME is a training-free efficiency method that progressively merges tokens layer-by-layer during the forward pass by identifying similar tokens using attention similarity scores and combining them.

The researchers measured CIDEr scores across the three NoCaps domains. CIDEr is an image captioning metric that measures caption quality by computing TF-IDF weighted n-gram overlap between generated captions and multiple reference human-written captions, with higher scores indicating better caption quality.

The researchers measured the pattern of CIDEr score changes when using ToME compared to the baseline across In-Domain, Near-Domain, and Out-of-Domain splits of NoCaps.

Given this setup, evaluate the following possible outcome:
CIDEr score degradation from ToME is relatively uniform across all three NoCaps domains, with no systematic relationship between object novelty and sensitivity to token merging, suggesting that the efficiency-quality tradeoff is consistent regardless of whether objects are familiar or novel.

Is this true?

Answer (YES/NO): NO